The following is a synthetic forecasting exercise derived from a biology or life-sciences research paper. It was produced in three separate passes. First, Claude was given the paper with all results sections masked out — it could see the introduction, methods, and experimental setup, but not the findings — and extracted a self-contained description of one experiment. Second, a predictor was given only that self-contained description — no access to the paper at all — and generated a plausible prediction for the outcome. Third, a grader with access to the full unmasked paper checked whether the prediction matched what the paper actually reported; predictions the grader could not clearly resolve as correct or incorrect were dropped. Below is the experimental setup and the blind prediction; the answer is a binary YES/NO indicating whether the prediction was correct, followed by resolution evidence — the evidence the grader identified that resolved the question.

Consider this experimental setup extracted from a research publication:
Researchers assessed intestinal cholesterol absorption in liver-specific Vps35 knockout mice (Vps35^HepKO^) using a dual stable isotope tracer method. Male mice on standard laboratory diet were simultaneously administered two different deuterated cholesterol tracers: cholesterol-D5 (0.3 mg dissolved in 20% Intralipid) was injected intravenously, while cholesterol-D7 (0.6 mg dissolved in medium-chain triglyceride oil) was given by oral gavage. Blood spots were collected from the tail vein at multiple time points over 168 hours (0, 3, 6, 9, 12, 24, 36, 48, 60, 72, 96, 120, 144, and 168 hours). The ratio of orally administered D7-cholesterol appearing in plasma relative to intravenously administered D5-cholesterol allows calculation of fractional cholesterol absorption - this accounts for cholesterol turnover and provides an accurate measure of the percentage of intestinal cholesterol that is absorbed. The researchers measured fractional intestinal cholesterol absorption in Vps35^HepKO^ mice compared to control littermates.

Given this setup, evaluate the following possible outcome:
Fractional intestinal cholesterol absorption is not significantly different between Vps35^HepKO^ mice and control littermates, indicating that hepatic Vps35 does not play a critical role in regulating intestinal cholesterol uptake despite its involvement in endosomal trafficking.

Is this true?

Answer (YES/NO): YES